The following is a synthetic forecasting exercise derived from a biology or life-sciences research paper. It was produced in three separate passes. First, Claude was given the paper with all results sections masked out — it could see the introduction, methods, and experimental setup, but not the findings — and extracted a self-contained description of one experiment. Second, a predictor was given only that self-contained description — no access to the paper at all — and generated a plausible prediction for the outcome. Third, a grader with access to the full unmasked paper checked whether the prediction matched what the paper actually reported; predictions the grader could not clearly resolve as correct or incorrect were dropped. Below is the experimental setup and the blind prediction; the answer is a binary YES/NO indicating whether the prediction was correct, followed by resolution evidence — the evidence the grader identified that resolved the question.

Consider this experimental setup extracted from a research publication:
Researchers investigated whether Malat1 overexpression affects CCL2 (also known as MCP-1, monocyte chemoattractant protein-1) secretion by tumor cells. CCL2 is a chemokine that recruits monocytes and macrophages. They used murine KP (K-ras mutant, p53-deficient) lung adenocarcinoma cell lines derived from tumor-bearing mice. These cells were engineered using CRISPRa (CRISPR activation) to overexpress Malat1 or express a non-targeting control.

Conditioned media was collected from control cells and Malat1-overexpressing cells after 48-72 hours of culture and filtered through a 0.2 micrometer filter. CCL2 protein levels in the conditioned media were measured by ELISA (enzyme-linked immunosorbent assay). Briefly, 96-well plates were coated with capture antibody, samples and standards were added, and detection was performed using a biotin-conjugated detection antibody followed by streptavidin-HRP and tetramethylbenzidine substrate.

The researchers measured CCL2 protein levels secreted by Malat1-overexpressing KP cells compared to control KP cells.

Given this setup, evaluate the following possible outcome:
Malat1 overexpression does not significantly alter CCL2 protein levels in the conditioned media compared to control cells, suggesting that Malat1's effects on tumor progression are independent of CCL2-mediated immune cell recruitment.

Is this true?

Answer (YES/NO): NO